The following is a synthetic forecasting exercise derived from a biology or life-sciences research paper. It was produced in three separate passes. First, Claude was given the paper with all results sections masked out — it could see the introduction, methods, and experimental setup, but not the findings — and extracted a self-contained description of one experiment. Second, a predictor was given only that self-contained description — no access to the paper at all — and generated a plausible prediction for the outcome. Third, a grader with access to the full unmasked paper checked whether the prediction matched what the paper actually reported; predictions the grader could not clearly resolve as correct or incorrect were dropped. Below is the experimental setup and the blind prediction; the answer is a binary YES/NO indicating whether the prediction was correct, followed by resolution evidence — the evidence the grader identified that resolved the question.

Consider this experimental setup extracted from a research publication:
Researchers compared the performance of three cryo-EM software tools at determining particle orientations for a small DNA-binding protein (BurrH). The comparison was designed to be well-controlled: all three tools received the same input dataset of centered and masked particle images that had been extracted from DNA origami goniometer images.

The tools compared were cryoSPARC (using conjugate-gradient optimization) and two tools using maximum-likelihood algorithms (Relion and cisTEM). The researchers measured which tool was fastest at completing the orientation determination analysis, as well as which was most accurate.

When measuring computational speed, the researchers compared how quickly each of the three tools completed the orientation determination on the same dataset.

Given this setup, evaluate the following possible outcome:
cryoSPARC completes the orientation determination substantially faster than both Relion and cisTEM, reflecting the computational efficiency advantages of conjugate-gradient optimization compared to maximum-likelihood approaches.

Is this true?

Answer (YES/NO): YES